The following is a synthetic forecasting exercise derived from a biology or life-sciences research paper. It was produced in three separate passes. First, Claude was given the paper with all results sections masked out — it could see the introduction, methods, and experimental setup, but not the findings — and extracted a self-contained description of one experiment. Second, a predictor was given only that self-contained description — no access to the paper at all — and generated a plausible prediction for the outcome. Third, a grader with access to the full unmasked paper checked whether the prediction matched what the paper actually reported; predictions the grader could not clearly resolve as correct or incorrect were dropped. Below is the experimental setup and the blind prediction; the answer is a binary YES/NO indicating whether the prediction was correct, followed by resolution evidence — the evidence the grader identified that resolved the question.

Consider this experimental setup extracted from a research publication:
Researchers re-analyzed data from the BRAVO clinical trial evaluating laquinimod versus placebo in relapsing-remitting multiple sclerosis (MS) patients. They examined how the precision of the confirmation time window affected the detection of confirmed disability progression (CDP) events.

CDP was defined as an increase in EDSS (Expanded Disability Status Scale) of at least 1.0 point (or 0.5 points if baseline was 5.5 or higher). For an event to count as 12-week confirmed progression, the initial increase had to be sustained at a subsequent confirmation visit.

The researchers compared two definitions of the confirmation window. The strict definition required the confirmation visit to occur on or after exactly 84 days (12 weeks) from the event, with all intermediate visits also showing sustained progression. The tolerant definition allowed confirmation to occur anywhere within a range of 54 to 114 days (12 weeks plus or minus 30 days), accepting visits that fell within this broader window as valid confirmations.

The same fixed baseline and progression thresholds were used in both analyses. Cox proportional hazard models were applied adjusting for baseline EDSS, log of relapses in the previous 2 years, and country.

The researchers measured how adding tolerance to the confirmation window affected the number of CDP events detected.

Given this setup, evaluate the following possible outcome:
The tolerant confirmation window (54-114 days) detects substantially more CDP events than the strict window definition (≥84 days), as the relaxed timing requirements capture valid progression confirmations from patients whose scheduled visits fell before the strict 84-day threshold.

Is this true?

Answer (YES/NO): NO